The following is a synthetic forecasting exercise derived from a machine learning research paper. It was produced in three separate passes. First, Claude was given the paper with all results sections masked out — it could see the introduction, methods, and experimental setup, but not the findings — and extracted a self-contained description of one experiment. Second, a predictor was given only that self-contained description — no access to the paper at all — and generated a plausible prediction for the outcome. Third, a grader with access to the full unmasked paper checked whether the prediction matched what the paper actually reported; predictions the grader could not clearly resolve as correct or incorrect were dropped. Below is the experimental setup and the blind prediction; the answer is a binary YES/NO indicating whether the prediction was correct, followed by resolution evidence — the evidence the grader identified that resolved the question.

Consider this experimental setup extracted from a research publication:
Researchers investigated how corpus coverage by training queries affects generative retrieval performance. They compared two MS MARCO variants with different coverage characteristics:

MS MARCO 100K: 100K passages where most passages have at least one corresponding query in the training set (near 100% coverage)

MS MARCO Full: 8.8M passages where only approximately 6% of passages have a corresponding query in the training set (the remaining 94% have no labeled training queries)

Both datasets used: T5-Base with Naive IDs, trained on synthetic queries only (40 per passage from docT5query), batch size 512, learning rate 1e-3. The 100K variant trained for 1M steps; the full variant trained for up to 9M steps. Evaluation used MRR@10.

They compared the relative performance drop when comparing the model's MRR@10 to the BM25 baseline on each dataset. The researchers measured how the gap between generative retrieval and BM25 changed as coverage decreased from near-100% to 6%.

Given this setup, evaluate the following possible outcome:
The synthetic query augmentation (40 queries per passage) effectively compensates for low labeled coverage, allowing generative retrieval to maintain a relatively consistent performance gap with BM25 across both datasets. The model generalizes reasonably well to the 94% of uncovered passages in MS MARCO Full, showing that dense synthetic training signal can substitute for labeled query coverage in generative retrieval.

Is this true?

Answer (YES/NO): YES